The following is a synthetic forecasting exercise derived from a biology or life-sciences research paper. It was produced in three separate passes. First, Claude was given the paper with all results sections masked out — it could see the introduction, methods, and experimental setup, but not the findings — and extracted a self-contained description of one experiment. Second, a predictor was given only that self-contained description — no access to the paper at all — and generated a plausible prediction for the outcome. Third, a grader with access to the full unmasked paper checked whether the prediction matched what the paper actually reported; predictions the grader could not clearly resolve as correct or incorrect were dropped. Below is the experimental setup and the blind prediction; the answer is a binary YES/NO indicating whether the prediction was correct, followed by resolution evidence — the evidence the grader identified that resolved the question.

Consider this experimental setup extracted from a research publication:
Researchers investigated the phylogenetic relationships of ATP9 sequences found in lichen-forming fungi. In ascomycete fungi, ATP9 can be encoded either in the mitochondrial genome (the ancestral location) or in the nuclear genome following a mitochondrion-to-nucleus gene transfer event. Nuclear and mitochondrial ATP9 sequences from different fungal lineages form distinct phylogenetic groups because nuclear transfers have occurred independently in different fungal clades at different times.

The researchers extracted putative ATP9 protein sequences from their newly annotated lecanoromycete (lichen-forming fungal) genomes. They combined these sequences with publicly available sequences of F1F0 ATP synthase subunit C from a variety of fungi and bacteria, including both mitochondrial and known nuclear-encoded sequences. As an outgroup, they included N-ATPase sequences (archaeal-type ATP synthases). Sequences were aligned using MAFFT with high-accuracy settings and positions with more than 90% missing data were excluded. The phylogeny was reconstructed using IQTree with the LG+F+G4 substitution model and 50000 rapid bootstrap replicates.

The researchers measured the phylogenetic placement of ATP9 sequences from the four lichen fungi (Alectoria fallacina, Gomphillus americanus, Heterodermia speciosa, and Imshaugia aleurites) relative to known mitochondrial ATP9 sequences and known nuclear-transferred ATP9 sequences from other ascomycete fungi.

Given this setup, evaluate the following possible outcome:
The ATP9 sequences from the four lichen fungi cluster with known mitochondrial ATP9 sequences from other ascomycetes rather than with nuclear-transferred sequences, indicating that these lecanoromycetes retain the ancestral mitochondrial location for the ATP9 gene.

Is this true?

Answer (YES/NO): NO